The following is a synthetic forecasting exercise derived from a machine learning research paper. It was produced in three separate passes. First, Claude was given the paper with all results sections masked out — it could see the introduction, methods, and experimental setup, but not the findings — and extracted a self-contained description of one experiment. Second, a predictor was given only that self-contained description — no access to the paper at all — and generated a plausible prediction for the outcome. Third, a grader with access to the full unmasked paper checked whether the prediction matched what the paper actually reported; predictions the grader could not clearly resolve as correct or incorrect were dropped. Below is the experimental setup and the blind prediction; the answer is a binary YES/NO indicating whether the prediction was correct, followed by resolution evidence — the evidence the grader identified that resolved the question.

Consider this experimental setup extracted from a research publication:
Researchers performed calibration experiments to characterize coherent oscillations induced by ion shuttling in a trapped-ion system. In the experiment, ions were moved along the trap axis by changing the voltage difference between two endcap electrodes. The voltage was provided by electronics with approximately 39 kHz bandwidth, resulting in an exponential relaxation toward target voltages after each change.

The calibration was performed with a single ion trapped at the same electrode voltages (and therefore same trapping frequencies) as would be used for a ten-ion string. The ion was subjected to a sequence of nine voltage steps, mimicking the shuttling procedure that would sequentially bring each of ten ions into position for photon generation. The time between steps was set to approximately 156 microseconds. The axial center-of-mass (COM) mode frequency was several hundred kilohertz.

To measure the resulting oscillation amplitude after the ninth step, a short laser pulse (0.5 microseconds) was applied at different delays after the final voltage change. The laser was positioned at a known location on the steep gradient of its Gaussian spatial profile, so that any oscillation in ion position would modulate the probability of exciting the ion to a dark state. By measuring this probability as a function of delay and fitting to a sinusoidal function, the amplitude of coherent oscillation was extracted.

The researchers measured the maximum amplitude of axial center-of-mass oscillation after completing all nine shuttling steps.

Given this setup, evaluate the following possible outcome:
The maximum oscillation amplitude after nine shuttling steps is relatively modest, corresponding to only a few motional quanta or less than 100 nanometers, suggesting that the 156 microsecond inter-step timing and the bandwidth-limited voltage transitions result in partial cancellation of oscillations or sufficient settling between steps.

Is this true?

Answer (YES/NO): NO